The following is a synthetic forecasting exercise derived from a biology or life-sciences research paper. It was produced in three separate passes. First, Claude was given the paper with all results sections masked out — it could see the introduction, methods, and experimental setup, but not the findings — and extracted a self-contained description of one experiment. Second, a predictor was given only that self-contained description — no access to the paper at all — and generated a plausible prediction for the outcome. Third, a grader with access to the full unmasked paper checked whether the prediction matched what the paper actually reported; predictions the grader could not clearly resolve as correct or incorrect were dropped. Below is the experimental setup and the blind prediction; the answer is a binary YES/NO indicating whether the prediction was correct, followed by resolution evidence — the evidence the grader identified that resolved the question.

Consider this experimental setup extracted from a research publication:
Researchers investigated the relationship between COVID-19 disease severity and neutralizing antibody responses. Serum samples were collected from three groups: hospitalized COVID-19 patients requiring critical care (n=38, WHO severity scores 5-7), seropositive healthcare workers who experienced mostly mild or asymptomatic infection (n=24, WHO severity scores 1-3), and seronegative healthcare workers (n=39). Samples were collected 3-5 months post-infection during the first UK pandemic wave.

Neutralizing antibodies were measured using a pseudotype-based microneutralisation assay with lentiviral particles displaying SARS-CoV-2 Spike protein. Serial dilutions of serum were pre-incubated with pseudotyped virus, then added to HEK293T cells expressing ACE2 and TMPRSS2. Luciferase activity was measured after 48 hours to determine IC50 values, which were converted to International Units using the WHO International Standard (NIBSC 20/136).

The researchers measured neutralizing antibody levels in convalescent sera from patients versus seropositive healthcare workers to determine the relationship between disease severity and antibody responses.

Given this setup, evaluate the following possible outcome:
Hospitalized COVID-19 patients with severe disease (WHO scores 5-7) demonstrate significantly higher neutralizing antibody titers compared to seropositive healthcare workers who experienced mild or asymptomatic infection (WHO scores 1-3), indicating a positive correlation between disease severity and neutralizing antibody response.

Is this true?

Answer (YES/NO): YES